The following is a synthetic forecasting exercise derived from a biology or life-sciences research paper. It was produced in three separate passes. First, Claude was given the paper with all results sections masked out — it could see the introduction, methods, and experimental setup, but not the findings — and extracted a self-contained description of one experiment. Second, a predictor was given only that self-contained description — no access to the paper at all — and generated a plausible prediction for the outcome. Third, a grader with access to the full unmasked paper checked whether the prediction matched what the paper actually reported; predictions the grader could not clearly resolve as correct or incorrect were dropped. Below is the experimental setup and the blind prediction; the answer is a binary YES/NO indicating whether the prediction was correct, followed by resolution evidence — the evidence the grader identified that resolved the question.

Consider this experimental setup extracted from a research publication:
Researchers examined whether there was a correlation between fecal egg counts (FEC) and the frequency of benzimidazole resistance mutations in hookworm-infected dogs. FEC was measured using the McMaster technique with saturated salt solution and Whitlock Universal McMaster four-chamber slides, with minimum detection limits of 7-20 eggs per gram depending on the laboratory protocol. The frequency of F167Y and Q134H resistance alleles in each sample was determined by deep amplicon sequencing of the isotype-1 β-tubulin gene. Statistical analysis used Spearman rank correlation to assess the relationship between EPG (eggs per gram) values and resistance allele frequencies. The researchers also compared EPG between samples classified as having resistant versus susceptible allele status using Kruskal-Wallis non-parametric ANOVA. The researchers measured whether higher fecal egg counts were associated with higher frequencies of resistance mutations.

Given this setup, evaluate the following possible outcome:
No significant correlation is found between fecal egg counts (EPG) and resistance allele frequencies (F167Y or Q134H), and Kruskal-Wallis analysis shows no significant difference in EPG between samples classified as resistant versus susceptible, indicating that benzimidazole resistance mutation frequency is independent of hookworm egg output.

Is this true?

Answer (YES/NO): YES